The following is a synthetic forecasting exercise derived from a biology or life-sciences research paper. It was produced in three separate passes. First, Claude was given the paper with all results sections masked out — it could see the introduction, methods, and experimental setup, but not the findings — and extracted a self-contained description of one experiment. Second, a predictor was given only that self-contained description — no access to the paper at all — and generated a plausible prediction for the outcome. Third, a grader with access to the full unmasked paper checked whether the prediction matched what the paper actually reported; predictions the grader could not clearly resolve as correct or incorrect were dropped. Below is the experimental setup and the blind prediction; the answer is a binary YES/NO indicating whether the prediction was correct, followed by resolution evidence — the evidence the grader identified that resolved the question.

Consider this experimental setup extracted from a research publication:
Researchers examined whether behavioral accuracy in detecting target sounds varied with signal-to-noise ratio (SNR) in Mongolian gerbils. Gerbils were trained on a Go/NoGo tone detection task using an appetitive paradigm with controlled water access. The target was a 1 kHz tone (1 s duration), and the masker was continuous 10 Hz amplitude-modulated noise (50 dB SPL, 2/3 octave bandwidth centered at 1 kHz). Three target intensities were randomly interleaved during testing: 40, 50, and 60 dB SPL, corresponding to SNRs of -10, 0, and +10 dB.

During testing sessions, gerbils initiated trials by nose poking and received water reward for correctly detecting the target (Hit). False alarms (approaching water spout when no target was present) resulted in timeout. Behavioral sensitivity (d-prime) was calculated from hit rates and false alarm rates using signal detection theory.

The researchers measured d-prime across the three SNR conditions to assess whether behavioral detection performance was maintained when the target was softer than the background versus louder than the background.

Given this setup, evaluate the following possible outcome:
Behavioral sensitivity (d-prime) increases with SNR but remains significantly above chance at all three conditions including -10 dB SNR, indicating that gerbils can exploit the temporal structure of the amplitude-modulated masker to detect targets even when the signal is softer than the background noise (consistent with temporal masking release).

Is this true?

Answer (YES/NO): YES